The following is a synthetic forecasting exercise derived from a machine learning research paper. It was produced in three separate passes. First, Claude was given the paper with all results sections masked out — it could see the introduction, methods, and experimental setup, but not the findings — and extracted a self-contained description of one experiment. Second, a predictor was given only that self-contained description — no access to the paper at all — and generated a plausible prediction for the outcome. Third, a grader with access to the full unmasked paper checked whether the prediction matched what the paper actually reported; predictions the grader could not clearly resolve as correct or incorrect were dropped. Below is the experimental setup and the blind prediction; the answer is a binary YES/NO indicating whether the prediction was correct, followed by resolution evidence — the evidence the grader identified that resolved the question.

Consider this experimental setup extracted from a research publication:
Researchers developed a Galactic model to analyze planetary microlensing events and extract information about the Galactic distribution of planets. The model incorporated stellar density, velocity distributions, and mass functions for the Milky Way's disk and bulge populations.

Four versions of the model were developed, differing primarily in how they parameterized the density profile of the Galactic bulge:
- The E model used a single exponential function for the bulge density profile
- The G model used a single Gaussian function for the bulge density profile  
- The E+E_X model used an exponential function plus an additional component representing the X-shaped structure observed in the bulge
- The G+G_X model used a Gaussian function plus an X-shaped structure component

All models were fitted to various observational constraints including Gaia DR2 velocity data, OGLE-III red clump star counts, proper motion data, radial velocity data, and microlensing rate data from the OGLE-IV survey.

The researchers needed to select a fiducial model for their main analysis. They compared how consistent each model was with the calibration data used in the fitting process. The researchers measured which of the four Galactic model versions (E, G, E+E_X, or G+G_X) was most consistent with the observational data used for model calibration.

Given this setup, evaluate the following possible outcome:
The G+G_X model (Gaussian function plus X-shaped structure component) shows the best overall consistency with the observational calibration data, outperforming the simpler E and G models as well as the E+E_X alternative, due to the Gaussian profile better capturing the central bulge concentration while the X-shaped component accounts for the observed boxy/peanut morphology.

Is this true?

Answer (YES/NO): NO